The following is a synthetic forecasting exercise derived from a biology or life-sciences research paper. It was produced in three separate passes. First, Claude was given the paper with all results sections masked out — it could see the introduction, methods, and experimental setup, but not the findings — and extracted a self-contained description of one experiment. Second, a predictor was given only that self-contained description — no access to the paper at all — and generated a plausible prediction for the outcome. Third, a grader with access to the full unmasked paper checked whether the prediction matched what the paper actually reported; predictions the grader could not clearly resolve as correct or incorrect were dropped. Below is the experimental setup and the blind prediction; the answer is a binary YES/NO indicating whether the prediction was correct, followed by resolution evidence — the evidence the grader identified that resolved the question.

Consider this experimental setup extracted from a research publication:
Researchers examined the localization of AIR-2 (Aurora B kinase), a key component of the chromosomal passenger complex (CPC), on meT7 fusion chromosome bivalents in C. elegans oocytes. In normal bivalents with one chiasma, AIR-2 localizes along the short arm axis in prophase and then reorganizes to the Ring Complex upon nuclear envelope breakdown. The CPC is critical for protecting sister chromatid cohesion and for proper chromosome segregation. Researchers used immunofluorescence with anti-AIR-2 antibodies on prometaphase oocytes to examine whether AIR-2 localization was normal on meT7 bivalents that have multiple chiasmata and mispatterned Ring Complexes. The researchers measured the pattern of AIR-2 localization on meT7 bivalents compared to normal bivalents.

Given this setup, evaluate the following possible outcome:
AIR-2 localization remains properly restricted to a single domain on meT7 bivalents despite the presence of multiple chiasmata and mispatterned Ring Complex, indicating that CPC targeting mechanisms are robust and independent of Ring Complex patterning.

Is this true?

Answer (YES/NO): NO